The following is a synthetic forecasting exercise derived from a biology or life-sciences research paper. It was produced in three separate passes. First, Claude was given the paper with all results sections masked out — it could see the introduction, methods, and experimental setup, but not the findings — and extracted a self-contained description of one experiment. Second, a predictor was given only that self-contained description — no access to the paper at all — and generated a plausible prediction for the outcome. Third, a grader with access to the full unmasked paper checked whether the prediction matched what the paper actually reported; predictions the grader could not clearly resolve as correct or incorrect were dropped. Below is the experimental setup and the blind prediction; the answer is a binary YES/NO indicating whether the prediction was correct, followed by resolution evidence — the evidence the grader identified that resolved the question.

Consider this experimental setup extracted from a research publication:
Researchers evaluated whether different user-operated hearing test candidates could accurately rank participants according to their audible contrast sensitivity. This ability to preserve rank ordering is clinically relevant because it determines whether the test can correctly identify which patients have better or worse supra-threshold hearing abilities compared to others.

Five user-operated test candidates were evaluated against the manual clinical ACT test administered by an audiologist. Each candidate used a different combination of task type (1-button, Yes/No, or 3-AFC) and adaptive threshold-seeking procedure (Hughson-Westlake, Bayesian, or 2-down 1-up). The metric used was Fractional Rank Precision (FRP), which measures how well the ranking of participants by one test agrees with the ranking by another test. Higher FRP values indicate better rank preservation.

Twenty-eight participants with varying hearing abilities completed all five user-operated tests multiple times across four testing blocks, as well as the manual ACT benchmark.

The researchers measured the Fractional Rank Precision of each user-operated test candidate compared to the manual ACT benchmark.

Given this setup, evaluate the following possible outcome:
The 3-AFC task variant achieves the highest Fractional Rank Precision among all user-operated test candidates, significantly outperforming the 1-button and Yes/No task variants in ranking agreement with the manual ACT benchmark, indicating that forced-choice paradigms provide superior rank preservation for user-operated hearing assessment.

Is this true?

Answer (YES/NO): NO